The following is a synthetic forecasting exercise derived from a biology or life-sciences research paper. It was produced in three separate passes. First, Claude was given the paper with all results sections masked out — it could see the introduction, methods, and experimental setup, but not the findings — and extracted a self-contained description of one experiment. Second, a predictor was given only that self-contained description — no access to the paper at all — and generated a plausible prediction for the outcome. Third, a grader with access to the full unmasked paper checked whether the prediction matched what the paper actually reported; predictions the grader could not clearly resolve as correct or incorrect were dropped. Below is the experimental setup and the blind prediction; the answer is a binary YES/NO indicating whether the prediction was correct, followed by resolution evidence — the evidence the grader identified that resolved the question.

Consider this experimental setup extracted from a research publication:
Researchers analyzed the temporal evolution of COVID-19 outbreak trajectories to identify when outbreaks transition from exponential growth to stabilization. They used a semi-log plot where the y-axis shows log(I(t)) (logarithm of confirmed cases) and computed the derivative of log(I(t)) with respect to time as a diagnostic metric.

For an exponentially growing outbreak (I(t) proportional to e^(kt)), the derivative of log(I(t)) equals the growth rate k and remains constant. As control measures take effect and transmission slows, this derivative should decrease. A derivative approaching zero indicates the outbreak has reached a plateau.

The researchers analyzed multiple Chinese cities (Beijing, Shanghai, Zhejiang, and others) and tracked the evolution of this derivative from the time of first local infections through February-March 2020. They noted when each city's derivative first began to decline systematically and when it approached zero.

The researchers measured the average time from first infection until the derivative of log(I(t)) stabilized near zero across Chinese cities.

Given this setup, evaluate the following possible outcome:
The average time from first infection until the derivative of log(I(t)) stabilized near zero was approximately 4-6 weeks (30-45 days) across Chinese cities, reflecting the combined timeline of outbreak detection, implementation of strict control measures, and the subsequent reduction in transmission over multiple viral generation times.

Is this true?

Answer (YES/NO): NO